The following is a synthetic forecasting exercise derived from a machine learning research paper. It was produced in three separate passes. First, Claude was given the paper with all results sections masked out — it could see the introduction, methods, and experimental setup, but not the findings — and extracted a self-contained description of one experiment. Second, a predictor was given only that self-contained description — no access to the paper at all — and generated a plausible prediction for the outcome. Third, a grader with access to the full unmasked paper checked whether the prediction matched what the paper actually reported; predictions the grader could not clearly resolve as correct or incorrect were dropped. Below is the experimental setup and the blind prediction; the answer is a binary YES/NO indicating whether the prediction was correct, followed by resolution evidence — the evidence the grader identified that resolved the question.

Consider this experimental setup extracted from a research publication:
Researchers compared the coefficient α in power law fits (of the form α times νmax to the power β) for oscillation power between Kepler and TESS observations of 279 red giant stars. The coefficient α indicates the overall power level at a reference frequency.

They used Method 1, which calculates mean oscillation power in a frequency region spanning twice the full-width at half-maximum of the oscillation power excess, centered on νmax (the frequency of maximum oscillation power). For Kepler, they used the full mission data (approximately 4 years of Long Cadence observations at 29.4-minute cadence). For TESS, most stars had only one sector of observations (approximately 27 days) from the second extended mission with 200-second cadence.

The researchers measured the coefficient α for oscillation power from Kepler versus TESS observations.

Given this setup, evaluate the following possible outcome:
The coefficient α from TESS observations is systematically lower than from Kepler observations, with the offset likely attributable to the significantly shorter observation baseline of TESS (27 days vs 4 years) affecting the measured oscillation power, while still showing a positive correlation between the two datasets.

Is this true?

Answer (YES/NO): NO